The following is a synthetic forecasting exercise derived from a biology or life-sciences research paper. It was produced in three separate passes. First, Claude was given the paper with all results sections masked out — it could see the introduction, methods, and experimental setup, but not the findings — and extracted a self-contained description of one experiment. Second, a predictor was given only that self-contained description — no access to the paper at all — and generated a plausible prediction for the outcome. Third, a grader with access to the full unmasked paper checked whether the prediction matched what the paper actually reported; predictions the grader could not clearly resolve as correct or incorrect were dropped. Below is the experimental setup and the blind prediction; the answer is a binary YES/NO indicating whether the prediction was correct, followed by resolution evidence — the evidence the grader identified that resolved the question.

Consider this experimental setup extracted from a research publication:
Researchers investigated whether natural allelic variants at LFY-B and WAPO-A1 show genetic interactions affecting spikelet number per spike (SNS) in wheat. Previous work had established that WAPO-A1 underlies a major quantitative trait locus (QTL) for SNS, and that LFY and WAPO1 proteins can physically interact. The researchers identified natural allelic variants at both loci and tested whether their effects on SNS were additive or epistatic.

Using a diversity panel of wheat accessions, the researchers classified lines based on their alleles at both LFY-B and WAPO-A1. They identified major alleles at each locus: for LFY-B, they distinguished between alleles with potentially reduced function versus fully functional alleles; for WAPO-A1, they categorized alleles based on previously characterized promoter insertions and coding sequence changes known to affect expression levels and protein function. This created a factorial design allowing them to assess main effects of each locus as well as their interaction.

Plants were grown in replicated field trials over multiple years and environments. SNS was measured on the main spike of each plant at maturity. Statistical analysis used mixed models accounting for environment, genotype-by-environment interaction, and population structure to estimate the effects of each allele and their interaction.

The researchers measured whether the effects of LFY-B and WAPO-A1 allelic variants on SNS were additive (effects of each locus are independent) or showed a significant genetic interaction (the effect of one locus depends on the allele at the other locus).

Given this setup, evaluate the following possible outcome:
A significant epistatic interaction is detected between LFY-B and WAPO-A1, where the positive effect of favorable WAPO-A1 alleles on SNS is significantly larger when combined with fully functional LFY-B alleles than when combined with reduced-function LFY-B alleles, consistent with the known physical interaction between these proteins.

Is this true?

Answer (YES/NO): YES